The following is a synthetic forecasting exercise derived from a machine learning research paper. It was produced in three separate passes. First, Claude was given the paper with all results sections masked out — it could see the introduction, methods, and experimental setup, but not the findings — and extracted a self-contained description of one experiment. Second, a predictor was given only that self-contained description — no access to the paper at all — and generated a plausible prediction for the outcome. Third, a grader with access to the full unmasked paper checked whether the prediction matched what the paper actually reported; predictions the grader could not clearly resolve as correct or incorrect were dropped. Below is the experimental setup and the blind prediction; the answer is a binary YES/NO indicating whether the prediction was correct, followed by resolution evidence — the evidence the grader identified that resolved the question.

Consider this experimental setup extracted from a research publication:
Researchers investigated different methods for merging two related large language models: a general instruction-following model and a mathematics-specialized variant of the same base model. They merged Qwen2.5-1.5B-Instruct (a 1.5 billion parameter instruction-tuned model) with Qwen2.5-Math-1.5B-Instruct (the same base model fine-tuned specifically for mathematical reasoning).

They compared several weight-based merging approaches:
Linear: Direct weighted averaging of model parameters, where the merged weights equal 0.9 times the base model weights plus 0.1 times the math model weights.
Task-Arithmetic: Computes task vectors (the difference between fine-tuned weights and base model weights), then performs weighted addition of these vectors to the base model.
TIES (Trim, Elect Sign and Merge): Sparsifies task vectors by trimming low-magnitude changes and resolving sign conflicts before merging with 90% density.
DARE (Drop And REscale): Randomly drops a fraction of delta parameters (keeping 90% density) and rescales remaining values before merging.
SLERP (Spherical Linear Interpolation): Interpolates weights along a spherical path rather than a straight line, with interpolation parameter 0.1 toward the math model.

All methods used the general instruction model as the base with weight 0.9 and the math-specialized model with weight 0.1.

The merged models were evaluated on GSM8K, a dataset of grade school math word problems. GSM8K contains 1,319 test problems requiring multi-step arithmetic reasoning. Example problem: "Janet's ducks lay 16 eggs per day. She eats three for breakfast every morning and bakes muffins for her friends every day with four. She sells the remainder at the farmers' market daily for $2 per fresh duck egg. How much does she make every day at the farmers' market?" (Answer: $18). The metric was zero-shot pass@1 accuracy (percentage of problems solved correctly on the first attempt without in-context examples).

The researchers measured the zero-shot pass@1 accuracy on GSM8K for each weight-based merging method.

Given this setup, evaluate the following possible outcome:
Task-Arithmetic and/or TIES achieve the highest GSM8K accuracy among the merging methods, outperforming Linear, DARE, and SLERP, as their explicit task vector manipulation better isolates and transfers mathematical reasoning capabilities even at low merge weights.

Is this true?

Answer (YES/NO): NO